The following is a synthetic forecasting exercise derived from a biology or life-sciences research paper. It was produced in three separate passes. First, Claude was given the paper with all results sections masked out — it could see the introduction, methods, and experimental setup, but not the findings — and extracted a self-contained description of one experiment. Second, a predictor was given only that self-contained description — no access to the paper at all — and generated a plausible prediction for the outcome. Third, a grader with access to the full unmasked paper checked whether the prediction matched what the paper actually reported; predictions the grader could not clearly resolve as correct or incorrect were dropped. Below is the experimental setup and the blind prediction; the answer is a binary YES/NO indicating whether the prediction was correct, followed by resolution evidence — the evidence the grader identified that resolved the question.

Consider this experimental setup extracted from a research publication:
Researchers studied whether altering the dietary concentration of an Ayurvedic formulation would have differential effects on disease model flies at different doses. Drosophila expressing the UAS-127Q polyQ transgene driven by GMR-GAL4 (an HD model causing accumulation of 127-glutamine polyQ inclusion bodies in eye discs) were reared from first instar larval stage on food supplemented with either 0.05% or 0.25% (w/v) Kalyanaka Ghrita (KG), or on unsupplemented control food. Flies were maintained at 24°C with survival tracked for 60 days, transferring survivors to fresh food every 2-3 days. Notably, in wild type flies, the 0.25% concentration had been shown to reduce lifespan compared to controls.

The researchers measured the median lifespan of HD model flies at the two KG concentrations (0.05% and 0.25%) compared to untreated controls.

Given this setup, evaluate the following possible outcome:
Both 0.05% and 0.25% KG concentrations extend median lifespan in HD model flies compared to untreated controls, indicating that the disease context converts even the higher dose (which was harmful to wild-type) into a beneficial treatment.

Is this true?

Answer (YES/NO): YES